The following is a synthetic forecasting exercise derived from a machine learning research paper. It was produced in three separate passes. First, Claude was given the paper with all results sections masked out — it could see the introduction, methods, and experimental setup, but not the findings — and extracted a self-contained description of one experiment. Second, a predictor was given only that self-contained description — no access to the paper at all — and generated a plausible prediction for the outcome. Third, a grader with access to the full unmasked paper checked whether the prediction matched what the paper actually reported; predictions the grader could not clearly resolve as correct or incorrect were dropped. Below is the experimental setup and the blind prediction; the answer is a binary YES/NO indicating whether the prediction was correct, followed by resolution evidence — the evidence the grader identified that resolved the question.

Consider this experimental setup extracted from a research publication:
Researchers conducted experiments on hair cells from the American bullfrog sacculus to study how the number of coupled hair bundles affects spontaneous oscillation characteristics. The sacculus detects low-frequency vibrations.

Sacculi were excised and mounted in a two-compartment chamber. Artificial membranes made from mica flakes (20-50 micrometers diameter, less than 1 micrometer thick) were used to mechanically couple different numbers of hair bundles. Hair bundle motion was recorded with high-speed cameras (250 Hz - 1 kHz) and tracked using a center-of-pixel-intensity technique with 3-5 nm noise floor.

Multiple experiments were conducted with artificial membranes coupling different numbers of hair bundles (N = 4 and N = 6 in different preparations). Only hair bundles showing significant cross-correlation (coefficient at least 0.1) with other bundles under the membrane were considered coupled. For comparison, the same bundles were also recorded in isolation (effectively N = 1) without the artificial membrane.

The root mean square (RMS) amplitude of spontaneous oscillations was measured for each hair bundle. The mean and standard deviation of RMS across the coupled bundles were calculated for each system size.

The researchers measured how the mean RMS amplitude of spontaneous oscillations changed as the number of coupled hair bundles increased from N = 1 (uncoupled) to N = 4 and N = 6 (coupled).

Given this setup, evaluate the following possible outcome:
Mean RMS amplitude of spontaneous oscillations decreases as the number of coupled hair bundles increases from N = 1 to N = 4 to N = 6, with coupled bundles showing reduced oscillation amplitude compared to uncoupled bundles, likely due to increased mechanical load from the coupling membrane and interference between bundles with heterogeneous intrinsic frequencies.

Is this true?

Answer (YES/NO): NO